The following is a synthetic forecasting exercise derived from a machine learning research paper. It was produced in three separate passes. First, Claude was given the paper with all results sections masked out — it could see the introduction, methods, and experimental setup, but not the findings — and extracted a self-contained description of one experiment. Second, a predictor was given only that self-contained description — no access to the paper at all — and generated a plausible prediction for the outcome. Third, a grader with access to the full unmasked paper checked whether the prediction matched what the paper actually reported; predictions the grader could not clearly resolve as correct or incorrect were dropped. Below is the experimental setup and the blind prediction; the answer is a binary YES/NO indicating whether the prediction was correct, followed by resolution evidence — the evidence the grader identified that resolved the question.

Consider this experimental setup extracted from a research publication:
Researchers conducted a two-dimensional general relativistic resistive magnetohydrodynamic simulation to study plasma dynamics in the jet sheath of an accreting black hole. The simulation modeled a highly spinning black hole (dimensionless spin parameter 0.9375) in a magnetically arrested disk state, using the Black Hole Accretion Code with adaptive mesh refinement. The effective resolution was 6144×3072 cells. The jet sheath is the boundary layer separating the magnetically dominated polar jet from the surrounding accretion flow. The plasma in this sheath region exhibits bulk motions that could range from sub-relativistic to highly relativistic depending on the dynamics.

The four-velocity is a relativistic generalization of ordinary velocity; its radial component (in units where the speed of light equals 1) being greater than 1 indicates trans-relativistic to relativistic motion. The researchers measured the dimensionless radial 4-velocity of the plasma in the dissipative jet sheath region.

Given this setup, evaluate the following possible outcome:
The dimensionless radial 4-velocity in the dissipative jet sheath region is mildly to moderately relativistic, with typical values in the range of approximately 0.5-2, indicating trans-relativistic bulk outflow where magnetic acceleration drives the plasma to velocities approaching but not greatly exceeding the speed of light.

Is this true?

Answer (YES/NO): YES